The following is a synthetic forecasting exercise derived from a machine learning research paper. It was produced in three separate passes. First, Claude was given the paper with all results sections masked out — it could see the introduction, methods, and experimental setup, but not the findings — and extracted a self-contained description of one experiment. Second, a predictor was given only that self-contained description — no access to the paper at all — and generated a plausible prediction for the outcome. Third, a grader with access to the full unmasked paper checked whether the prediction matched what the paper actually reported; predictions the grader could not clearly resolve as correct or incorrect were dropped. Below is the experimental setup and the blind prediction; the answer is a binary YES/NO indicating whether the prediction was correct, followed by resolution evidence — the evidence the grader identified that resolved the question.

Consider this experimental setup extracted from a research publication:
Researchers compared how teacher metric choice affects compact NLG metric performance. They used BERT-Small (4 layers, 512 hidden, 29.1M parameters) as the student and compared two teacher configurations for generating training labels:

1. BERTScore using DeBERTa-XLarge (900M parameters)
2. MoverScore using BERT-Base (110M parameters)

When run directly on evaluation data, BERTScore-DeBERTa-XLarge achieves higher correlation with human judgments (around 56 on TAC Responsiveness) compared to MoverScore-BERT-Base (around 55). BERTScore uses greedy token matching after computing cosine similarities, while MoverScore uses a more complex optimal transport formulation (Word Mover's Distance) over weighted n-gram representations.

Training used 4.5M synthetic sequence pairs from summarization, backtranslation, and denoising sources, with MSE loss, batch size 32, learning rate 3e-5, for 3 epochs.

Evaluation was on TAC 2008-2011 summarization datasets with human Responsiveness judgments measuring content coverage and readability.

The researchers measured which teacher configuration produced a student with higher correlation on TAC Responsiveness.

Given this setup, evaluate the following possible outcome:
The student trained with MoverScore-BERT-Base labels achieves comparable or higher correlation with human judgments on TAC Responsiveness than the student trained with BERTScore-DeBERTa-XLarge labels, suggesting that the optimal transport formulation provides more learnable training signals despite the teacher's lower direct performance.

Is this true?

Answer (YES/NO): NO